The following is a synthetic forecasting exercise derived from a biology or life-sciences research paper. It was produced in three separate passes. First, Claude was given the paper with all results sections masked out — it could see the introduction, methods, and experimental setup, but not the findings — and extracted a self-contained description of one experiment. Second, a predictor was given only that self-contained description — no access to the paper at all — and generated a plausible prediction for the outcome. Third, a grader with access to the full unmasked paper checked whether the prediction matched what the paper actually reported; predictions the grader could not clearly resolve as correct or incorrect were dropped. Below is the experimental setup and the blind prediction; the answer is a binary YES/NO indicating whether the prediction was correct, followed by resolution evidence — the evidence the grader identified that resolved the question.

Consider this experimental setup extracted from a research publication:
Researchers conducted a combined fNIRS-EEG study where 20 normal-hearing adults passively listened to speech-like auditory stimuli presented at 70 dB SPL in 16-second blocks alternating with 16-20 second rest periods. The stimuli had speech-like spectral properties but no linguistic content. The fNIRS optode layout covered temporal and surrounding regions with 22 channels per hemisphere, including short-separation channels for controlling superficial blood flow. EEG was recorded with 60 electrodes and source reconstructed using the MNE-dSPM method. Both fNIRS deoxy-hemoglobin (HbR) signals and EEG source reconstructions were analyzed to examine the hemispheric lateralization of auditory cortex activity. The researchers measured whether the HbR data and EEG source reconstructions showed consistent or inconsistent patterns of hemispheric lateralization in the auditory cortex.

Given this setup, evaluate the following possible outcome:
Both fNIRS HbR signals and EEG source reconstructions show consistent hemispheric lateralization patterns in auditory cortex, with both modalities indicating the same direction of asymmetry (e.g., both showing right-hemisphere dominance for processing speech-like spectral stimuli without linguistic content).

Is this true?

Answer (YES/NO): YES